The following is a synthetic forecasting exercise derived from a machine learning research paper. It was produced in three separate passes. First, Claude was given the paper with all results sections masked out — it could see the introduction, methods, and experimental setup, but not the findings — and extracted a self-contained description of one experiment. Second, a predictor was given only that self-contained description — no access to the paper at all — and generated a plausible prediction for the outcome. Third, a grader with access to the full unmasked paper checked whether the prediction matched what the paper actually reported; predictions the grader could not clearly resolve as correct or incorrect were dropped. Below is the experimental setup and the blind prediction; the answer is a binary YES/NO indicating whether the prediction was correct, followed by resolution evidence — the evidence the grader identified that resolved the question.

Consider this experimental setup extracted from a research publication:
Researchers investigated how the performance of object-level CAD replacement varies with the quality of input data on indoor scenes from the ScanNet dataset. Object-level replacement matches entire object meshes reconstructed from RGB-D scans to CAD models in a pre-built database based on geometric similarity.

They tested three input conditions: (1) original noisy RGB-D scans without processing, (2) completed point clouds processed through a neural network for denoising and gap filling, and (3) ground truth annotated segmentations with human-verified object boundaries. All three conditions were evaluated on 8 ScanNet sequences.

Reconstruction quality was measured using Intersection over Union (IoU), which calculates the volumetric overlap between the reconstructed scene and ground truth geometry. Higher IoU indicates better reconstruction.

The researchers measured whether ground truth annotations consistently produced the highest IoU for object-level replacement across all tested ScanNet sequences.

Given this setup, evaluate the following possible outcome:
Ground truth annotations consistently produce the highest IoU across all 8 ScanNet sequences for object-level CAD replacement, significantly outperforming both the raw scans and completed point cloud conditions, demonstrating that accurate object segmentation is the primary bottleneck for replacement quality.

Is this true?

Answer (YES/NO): NO